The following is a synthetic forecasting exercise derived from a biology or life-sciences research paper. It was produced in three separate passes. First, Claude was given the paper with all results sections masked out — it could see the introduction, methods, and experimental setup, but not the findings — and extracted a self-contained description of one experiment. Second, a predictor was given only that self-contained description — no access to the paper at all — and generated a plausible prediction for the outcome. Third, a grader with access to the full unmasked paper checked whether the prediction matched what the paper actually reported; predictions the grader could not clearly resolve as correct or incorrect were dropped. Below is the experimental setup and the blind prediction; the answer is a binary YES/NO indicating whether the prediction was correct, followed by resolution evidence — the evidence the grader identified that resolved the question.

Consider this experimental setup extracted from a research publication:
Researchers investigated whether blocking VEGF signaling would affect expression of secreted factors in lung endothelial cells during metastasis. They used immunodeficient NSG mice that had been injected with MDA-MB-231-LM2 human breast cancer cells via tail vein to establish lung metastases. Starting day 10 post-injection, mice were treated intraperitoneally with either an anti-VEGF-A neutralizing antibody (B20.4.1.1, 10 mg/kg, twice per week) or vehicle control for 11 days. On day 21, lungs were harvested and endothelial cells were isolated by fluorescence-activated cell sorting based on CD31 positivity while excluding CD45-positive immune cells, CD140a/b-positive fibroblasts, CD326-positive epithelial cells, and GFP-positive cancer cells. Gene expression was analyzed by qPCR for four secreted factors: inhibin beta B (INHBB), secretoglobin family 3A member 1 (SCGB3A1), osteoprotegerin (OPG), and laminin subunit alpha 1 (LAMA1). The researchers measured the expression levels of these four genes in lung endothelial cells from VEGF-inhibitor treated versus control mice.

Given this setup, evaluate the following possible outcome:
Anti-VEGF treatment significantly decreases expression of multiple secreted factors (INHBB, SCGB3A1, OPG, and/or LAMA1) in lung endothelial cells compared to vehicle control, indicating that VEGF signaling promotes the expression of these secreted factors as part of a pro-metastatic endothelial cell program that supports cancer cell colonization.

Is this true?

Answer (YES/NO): NO